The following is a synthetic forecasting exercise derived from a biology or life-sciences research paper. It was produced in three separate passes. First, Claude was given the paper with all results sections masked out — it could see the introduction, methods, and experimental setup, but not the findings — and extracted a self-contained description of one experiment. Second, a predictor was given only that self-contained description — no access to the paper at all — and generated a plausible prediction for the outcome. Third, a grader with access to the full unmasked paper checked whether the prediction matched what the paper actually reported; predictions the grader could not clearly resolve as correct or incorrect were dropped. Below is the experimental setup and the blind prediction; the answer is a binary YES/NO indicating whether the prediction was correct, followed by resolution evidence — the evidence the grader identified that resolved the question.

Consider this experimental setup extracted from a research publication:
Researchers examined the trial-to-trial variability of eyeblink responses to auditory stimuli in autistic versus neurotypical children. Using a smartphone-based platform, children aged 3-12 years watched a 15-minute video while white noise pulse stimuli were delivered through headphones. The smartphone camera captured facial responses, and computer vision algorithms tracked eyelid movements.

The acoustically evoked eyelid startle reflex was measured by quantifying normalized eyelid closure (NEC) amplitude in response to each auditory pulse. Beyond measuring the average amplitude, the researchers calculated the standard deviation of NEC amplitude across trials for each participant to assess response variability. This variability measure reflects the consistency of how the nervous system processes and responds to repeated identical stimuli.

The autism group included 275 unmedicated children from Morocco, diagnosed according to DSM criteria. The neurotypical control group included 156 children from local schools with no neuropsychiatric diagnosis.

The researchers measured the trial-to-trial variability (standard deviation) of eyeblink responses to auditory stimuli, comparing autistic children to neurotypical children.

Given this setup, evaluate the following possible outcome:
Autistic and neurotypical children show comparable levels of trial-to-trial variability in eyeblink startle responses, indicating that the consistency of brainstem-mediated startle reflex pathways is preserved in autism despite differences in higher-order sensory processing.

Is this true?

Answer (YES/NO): NO